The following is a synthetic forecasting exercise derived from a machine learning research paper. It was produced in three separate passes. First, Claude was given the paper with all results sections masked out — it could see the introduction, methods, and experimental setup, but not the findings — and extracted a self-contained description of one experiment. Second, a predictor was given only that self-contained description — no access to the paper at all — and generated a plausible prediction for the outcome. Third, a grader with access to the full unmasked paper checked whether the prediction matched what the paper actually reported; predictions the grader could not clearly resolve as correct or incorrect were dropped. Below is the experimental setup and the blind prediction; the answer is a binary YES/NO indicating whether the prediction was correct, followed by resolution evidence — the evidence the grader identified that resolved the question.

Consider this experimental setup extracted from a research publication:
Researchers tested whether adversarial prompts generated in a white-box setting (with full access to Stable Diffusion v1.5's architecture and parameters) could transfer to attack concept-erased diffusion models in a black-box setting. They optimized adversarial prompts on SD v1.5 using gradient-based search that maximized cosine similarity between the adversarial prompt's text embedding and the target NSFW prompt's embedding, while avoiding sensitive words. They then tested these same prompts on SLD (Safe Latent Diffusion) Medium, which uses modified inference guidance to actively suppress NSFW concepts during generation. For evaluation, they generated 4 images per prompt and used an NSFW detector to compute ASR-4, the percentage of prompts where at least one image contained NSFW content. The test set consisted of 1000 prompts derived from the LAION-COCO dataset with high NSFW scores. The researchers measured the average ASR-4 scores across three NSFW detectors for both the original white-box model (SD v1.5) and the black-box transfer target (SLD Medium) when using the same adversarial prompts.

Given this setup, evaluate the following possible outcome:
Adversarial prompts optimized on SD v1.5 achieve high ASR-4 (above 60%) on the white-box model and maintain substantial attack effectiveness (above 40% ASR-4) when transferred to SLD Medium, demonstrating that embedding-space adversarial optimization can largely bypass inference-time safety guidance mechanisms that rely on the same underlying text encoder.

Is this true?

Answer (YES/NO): YES